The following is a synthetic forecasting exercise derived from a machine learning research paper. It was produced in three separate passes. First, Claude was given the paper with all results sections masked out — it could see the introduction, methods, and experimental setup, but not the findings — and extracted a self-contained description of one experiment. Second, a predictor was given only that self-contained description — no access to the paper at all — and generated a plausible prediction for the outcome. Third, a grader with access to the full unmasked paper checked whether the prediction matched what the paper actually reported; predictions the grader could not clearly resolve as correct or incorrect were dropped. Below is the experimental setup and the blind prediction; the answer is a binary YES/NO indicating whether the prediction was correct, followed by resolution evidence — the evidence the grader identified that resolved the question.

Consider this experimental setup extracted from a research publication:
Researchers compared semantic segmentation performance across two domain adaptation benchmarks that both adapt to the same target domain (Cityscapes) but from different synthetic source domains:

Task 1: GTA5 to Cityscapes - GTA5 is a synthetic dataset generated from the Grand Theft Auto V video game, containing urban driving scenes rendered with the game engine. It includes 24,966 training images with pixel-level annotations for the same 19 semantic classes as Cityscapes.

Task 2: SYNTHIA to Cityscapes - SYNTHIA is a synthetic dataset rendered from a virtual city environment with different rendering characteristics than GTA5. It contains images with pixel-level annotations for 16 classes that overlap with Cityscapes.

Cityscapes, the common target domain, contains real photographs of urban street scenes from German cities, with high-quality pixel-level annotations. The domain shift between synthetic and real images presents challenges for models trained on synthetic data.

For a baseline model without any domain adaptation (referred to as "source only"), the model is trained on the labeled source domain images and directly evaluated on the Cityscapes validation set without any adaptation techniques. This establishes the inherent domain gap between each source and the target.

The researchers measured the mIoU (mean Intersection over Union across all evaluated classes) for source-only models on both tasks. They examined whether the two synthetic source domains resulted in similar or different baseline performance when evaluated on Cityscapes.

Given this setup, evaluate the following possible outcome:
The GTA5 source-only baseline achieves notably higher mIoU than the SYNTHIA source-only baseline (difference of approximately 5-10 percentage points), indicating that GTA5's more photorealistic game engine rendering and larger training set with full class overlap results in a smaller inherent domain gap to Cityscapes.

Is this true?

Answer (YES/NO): NO